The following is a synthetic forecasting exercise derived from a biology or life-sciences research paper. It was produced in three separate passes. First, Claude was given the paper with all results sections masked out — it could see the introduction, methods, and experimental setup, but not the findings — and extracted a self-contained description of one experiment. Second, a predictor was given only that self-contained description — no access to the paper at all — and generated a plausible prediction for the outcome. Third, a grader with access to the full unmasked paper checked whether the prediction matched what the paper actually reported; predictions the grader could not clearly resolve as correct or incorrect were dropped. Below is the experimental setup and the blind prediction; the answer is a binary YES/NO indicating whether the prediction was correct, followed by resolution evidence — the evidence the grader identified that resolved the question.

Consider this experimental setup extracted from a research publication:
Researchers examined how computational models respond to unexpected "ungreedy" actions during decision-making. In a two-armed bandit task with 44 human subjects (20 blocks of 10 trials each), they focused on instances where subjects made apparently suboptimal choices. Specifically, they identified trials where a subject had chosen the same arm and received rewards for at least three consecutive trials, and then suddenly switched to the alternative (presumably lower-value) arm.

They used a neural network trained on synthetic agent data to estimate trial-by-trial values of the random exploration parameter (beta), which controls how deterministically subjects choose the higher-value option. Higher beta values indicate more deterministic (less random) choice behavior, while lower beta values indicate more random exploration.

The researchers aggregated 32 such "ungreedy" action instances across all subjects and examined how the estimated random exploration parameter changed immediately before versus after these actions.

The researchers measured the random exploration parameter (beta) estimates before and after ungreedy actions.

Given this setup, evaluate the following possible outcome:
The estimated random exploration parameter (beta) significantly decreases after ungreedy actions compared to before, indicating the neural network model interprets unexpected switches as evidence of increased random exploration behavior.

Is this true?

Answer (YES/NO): YES